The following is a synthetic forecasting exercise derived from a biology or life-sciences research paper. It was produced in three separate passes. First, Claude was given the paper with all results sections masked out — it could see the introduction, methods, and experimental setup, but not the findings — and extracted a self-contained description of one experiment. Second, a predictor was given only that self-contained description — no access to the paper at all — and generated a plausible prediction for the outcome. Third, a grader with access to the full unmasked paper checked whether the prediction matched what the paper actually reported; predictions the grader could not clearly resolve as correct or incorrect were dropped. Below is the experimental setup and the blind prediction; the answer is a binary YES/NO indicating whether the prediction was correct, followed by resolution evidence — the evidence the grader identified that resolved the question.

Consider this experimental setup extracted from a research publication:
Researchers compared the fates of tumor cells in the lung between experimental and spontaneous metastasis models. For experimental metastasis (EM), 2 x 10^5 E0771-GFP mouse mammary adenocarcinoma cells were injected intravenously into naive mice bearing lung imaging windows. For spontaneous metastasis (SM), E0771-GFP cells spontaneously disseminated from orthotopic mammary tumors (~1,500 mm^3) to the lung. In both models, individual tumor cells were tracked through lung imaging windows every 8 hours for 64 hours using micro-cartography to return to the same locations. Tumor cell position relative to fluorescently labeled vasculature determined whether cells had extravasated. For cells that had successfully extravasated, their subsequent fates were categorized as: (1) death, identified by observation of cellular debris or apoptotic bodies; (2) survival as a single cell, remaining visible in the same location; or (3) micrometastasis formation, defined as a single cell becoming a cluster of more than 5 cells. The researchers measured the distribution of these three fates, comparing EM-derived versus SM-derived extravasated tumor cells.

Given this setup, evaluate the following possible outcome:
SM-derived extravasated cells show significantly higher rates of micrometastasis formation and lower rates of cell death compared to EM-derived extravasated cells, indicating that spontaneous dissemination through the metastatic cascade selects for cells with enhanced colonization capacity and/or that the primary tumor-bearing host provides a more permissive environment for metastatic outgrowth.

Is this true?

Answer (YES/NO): NO